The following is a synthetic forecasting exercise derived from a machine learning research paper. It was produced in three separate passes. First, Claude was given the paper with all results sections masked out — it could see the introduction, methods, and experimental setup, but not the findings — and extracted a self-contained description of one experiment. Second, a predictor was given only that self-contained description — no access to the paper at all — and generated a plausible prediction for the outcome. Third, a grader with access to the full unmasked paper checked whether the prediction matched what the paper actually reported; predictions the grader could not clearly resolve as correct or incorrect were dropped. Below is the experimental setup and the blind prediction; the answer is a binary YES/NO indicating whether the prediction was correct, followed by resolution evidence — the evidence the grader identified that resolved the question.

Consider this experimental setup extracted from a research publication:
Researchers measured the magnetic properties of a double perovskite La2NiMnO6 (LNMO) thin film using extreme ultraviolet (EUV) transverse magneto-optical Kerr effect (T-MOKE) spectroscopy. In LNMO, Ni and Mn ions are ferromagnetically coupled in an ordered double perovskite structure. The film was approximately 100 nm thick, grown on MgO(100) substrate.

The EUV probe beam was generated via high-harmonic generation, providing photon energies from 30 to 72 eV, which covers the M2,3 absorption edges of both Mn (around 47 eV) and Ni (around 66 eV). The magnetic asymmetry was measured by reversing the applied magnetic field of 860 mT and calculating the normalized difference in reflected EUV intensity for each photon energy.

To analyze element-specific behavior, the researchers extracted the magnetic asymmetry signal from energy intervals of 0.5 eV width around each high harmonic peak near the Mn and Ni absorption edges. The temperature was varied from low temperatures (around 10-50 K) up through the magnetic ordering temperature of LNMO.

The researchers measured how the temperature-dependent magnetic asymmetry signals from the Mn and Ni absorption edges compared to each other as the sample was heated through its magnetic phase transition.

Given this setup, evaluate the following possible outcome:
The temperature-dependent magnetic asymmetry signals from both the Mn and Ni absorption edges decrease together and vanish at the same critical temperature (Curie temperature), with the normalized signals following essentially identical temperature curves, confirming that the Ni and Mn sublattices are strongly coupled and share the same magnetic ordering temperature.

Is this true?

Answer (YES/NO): YES